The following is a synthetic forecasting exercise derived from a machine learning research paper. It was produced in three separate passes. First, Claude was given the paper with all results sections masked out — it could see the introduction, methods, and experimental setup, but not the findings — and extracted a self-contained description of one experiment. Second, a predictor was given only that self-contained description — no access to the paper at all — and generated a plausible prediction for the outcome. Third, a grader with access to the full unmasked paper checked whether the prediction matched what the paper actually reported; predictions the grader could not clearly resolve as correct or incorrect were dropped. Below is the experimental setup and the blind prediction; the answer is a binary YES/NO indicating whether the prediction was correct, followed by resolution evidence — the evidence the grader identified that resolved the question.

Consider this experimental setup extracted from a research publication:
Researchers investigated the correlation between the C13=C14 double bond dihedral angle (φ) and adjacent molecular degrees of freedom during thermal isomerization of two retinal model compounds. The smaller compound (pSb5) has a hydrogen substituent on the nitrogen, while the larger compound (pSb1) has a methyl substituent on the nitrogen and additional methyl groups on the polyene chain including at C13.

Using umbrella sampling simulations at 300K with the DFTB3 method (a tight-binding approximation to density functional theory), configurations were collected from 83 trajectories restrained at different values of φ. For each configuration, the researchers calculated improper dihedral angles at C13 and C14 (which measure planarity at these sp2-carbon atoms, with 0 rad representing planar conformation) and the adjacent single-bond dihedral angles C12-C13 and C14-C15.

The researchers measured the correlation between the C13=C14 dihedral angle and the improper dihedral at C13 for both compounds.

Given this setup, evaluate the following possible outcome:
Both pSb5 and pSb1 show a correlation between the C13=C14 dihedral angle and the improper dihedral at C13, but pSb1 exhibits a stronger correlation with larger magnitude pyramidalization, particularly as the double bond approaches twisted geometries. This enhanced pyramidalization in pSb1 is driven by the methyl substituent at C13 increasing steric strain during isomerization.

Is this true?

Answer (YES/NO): NO